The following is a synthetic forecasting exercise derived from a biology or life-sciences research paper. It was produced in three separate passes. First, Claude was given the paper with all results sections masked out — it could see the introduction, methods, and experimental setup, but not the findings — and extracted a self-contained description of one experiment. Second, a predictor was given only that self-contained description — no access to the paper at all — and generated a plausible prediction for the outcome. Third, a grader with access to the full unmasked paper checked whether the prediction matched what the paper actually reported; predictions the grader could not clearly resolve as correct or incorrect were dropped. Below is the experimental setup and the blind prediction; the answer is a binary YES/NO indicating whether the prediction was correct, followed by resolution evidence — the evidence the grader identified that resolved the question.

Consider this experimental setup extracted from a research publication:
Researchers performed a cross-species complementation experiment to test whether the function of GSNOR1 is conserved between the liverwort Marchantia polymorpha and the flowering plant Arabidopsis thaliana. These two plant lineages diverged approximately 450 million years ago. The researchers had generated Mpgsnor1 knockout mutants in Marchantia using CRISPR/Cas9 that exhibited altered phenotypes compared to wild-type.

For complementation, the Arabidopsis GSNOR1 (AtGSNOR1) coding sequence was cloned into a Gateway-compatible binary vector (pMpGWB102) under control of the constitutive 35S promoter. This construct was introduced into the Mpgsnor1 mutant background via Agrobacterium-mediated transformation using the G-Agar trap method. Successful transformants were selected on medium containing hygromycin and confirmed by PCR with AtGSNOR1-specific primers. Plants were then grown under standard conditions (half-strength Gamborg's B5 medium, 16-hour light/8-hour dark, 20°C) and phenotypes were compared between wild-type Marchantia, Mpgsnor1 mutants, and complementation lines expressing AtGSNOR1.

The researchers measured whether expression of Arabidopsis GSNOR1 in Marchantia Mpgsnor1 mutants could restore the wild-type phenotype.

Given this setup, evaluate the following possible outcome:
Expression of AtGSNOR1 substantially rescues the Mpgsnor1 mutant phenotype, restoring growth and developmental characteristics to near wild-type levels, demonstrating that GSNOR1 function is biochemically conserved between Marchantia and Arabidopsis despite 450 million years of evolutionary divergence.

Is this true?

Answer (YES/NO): YES